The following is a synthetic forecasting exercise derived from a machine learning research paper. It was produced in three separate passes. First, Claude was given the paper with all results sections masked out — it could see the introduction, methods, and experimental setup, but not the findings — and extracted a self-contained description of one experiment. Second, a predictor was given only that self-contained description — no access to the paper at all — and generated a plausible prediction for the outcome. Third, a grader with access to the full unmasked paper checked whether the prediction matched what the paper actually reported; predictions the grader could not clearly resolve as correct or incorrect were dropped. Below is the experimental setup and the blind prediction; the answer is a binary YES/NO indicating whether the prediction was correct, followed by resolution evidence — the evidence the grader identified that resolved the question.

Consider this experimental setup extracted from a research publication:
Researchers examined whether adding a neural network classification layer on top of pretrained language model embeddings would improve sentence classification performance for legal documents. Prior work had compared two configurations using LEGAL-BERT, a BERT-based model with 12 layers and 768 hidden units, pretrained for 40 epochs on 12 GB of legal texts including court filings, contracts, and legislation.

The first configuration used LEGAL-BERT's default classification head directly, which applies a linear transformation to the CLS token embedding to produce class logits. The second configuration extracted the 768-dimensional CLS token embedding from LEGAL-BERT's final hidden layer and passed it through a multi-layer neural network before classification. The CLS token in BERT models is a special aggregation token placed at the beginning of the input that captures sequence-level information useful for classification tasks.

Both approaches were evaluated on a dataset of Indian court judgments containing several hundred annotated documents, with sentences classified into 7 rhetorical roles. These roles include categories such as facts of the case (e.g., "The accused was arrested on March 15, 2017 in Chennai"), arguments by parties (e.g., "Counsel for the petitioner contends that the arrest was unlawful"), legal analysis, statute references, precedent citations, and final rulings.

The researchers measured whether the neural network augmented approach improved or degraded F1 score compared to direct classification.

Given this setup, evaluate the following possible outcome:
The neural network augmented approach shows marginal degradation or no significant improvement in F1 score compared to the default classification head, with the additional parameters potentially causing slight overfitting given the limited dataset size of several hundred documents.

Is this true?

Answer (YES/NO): YES